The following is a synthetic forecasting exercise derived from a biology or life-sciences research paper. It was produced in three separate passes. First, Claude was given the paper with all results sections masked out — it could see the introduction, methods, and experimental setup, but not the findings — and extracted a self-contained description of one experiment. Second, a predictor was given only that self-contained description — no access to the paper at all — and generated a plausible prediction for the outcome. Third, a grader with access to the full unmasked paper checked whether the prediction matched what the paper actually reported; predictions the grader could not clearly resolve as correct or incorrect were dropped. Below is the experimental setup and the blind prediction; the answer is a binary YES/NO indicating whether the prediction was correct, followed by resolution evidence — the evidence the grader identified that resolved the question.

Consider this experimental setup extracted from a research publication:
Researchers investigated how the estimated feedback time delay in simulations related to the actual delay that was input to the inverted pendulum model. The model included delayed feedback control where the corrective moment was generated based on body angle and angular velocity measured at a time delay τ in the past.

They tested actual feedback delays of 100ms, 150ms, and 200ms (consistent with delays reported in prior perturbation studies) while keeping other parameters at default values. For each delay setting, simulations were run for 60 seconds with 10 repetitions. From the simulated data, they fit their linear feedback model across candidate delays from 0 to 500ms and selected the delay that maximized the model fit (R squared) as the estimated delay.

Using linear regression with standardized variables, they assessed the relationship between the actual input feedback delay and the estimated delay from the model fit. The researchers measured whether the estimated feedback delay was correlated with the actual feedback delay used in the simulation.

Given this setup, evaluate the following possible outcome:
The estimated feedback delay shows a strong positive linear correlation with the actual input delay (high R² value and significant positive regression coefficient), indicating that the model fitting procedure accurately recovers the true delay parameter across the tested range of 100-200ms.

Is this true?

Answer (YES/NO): NO